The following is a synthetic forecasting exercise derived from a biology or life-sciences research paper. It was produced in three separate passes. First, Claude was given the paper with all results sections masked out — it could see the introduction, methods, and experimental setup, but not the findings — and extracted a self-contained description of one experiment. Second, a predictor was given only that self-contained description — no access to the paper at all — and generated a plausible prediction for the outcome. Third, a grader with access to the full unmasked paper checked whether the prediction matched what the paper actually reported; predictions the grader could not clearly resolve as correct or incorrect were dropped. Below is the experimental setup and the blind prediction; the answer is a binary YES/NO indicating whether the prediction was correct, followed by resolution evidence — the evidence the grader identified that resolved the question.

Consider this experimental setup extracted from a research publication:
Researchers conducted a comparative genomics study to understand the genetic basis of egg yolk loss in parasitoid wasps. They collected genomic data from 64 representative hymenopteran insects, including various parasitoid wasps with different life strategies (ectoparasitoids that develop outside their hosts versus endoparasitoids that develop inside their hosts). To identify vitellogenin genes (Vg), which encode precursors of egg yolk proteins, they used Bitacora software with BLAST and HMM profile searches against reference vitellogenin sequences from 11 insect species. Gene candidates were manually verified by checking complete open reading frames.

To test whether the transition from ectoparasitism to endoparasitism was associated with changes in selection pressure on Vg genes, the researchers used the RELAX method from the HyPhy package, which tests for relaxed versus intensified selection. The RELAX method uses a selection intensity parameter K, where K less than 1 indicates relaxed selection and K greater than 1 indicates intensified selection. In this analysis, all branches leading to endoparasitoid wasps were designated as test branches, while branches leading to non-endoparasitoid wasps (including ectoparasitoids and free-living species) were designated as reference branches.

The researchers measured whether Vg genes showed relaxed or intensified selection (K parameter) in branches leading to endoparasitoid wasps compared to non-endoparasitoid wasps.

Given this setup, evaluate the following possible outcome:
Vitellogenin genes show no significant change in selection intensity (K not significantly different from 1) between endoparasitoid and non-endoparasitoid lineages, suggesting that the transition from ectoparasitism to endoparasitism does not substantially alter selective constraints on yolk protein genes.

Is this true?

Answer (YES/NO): YES